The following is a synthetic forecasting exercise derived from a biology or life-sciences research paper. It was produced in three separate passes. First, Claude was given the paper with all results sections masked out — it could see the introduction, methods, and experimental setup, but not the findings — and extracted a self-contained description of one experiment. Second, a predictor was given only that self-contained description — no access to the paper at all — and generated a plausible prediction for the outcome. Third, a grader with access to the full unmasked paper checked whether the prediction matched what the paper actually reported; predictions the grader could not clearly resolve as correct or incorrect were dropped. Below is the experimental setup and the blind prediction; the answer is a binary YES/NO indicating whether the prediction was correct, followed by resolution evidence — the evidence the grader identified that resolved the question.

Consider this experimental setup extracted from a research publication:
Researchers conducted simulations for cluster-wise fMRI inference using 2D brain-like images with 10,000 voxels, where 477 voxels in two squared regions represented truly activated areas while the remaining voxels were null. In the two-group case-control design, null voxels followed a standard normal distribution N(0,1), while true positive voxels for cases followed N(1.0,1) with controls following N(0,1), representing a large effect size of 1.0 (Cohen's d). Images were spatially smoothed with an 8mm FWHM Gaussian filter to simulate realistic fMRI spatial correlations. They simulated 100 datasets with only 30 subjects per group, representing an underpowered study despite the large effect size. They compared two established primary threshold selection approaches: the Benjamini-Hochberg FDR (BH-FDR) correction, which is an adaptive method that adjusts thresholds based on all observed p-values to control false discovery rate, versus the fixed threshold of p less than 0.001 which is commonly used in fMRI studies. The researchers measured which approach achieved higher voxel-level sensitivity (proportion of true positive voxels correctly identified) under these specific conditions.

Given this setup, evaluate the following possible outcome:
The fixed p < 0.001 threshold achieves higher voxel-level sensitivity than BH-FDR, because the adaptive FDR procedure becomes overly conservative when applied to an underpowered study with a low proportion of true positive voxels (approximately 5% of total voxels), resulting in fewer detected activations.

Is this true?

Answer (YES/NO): YES